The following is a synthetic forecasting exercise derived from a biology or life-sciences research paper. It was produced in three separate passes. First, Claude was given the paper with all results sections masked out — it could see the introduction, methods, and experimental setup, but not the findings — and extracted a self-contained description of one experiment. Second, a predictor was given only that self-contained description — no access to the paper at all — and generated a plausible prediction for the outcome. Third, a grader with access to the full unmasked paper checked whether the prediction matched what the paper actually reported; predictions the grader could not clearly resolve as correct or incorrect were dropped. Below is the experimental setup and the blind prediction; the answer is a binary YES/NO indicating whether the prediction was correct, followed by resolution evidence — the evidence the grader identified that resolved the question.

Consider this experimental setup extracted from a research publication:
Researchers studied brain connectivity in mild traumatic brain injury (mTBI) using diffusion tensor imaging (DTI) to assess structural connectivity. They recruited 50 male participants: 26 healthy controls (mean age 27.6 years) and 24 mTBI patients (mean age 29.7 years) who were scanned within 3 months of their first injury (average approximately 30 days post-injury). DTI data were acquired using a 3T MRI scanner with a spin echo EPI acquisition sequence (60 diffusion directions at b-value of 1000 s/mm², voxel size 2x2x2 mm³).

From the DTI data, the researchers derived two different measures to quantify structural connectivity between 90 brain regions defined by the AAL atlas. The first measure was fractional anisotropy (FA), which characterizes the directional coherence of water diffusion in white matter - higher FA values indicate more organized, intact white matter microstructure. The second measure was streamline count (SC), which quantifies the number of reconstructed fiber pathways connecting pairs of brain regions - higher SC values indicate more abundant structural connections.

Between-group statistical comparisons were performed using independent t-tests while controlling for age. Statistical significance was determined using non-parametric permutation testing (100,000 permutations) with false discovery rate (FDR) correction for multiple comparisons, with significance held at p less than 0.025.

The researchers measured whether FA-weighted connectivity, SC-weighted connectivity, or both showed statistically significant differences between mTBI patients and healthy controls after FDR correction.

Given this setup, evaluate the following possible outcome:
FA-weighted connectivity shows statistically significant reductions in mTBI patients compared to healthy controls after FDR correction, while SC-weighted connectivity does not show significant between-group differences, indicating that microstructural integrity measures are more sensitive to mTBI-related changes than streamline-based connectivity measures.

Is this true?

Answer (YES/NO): NO